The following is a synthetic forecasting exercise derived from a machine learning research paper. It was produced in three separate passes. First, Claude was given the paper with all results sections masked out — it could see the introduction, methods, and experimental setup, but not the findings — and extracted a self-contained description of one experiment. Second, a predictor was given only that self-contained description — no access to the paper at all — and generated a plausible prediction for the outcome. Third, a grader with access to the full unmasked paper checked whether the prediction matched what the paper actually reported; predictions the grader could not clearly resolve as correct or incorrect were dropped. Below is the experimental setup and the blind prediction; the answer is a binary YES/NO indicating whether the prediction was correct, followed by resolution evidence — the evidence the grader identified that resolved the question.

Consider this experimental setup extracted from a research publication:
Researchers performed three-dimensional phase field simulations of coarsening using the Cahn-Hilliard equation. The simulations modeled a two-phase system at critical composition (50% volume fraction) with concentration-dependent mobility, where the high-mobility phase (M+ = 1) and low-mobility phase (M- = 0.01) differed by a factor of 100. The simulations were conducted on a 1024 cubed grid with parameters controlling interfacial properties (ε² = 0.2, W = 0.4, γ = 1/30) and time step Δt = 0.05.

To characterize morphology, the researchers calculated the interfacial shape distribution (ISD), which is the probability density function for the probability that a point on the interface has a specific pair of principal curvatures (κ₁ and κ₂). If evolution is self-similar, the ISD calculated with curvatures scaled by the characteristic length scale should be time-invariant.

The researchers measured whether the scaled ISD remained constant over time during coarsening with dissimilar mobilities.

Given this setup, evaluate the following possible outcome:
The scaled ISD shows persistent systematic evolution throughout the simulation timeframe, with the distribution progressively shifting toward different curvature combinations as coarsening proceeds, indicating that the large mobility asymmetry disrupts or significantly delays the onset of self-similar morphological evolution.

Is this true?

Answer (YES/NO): NO